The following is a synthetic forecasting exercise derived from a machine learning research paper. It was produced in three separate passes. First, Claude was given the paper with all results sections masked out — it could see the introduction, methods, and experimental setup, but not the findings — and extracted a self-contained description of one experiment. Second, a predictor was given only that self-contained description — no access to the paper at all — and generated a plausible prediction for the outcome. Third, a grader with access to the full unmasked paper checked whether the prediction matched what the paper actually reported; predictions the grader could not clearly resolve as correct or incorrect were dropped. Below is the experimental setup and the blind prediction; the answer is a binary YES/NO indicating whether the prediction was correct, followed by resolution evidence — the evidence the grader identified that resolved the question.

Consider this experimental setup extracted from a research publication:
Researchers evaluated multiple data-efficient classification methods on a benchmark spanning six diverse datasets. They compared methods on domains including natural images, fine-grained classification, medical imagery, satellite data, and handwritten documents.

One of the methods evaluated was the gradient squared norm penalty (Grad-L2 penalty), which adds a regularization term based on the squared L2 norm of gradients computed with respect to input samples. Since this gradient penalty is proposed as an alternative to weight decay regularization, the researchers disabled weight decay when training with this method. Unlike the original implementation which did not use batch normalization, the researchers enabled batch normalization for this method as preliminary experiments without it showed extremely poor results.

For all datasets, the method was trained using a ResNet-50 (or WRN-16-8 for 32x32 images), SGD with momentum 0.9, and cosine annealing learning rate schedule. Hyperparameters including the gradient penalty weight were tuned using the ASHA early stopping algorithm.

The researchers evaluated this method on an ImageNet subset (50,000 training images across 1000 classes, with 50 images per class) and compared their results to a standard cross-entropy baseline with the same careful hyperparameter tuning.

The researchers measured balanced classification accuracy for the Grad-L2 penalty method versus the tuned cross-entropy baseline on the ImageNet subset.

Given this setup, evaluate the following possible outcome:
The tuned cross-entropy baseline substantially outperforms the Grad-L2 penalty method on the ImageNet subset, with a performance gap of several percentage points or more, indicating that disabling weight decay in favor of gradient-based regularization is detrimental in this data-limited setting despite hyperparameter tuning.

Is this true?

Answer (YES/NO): YES